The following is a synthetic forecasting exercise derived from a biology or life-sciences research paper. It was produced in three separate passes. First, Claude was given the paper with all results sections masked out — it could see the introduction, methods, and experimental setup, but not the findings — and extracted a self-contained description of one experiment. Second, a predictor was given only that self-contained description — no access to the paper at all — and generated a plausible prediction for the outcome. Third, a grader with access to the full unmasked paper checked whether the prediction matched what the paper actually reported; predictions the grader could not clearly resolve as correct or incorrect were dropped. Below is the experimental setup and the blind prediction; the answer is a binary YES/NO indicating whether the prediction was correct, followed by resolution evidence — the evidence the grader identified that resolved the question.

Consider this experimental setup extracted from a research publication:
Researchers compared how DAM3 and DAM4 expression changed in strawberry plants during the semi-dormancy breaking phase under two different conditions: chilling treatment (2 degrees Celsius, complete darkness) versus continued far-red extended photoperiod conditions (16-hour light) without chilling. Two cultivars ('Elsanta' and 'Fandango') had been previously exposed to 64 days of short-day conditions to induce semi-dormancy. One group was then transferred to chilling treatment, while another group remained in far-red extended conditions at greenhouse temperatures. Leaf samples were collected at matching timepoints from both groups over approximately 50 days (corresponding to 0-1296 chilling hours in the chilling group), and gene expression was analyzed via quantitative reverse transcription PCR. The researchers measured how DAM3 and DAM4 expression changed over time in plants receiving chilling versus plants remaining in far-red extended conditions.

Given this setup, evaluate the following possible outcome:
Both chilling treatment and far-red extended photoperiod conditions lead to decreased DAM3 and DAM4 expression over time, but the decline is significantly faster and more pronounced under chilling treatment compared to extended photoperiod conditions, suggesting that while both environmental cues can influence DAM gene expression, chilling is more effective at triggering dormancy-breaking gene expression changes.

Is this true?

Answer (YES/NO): NO